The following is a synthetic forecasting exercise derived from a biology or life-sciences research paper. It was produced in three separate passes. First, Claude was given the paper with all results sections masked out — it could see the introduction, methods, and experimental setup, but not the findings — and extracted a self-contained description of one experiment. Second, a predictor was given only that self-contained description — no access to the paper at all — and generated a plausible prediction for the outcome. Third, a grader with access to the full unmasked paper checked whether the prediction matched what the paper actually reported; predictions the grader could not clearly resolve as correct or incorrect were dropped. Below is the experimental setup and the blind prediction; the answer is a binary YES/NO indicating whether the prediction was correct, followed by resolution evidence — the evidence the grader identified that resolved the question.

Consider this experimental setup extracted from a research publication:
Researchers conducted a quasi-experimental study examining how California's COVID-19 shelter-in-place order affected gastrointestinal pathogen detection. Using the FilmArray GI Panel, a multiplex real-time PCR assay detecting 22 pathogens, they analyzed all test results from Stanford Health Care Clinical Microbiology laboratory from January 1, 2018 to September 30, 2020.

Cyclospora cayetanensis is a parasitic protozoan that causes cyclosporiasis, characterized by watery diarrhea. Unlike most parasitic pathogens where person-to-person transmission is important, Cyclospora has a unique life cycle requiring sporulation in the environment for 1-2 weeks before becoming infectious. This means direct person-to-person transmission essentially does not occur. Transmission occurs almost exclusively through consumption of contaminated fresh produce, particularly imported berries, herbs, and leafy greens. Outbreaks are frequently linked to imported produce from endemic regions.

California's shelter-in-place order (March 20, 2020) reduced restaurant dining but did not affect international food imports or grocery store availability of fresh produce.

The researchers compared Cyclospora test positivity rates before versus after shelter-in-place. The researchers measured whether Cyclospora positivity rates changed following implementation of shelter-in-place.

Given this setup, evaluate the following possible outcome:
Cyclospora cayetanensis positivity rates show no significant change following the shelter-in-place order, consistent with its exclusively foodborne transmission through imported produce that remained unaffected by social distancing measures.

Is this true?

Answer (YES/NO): NO